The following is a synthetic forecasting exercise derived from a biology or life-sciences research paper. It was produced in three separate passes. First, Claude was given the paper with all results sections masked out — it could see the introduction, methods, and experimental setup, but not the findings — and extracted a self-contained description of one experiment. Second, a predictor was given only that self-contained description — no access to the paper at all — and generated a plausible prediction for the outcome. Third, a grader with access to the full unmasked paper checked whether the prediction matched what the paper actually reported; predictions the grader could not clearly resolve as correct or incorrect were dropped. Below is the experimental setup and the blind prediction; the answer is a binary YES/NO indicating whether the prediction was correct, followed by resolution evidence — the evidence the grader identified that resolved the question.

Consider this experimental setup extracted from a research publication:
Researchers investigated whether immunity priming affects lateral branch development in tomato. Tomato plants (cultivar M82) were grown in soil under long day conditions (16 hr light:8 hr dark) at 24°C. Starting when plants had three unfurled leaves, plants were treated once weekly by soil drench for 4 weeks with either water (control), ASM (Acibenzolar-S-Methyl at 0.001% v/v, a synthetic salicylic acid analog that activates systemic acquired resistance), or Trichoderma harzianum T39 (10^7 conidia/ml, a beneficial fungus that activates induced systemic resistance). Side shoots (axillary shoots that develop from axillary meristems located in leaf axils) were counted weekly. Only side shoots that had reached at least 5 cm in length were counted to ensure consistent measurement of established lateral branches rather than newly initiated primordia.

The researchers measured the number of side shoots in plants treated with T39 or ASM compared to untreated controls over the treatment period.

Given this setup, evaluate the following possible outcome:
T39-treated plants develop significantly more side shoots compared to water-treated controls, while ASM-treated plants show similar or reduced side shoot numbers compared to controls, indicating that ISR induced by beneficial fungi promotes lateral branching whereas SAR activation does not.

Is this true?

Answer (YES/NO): YES